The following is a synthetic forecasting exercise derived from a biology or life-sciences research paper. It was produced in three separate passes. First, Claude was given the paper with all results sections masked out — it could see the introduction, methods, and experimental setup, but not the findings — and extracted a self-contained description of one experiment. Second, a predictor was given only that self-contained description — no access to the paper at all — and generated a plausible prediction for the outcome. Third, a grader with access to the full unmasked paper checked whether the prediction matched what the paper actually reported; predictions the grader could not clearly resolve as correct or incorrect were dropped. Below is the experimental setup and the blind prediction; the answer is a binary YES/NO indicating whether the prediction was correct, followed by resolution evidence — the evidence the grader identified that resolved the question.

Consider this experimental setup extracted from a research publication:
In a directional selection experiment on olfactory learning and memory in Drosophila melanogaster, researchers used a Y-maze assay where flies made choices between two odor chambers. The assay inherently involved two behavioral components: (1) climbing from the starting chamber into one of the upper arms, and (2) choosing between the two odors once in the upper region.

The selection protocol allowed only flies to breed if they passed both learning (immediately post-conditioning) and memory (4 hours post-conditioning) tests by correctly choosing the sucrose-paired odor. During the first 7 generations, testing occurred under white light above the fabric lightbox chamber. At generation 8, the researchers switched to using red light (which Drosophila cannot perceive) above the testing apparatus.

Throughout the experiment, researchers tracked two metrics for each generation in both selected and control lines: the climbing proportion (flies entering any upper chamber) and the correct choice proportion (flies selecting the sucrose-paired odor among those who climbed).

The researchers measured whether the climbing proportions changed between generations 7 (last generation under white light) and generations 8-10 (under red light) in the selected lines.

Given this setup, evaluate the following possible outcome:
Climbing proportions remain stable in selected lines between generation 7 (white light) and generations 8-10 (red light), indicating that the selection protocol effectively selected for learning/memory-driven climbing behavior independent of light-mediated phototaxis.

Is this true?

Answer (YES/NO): NO